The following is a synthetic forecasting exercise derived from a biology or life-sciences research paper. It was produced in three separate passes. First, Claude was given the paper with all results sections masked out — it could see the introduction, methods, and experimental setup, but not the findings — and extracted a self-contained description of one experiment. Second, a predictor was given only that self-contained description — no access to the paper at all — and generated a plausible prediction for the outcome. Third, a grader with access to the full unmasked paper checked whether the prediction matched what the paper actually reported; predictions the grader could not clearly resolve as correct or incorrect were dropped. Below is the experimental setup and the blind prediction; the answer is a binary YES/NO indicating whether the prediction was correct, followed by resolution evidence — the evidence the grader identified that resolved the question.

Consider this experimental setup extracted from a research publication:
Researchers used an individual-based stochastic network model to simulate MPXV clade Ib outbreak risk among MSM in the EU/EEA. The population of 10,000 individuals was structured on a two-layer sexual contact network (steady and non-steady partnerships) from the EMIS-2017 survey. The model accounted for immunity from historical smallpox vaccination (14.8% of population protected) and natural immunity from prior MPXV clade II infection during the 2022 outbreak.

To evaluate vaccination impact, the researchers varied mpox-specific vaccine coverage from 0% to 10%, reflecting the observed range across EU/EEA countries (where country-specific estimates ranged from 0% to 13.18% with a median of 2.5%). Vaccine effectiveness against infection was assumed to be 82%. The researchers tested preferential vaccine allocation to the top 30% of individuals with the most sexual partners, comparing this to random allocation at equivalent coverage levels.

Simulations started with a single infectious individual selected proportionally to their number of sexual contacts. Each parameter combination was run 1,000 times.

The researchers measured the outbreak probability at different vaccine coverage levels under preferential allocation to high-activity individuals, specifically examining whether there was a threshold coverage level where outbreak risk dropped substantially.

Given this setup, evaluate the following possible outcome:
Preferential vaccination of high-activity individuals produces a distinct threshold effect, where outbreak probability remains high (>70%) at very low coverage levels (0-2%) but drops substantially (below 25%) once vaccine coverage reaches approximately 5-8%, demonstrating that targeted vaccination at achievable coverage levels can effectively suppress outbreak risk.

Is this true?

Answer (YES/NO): NO